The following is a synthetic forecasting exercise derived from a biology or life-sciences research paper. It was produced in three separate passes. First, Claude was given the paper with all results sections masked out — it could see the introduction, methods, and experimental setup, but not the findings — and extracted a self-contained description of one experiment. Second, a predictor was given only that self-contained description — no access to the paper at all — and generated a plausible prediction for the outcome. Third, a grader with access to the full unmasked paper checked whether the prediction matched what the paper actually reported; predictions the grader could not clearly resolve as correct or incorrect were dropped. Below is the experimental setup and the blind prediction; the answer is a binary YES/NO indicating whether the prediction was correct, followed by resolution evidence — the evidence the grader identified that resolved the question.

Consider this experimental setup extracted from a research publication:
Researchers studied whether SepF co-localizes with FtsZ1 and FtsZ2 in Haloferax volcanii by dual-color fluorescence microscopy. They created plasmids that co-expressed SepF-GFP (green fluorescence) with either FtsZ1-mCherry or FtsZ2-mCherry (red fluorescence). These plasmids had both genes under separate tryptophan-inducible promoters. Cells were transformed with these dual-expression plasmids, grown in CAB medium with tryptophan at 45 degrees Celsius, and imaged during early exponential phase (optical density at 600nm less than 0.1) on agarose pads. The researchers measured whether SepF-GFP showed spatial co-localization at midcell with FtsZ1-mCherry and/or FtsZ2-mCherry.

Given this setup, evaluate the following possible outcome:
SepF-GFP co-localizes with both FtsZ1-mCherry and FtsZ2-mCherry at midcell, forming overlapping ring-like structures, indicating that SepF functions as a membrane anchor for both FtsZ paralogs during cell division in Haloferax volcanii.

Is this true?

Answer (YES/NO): NO